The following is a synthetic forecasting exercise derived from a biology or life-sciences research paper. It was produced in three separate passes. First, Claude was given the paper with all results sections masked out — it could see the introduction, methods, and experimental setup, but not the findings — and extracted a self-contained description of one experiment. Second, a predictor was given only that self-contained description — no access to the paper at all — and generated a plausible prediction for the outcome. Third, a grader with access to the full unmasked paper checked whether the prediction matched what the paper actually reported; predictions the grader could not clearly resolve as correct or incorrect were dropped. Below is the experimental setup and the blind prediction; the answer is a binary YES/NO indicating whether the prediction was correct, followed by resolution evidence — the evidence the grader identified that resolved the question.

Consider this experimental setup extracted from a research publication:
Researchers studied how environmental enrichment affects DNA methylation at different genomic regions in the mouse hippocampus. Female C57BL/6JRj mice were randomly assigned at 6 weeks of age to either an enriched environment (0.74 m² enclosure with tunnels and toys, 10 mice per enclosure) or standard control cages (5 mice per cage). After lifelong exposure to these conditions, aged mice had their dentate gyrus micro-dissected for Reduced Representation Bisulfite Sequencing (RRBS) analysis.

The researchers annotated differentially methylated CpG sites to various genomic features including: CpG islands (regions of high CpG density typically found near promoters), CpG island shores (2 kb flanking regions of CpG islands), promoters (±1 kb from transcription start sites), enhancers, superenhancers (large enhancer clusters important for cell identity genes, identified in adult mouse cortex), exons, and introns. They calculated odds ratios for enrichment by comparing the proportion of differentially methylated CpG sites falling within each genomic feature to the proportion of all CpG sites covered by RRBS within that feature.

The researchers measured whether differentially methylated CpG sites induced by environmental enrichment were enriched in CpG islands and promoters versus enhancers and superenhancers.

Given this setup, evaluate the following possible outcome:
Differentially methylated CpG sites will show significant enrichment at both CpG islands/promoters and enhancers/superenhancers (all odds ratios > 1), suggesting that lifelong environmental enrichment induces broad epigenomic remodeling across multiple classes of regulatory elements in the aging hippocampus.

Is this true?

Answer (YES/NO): NO